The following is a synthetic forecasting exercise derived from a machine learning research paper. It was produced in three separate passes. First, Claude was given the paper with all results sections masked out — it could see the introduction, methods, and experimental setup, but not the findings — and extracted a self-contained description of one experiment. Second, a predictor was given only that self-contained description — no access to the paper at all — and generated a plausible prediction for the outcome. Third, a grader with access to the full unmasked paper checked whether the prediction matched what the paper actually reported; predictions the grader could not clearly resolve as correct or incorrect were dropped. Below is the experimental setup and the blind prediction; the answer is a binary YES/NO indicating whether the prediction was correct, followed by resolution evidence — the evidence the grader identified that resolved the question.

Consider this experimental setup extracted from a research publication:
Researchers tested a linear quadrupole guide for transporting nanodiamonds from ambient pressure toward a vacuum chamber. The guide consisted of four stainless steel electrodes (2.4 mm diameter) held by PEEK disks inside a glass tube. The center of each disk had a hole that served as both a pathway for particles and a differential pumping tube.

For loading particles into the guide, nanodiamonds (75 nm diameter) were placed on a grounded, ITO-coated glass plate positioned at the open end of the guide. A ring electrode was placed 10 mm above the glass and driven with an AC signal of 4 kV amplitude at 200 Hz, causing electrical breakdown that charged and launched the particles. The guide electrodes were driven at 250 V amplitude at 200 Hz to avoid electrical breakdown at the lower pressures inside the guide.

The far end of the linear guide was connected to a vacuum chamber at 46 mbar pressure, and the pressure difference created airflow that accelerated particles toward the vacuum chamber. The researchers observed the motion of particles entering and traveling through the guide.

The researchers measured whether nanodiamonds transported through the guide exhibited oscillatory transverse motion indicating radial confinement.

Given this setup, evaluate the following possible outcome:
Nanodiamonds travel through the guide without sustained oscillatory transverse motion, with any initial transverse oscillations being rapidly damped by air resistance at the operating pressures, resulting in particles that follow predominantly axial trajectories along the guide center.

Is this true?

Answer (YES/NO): NO